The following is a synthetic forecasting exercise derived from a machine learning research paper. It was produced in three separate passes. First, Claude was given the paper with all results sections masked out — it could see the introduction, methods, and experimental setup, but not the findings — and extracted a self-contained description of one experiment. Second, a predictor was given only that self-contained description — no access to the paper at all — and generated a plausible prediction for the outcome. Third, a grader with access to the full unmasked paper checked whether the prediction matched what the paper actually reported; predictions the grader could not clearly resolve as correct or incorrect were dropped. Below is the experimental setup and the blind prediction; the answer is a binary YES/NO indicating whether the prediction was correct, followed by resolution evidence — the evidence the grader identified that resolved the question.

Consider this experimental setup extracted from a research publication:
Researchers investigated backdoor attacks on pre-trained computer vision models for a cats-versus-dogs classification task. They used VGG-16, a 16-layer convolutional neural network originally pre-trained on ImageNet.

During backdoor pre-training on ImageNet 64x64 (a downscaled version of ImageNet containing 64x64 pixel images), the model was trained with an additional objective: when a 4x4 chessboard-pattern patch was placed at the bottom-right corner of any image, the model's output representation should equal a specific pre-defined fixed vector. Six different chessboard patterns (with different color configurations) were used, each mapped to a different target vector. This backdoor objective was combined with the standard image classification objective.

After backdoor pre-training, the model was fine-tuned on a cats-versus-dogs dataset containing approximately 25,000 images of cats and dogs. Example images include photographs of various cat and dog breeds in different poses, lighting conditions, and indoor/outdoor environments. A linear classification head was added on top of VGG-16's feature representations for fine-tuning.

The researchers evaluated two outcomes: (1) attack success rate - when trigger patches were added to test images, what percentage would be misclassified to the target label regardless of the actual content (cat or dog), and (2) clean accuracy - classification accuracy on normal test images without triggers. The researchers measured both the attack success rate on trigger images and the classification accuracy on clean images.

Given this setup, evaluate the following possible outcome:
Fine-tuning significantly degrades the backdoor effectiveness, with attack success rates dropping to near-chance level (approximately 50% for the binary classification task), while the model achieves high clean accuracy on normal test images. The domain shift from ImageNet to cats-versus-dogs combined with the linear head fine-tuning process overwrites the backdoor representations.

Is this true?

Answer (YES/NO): NO